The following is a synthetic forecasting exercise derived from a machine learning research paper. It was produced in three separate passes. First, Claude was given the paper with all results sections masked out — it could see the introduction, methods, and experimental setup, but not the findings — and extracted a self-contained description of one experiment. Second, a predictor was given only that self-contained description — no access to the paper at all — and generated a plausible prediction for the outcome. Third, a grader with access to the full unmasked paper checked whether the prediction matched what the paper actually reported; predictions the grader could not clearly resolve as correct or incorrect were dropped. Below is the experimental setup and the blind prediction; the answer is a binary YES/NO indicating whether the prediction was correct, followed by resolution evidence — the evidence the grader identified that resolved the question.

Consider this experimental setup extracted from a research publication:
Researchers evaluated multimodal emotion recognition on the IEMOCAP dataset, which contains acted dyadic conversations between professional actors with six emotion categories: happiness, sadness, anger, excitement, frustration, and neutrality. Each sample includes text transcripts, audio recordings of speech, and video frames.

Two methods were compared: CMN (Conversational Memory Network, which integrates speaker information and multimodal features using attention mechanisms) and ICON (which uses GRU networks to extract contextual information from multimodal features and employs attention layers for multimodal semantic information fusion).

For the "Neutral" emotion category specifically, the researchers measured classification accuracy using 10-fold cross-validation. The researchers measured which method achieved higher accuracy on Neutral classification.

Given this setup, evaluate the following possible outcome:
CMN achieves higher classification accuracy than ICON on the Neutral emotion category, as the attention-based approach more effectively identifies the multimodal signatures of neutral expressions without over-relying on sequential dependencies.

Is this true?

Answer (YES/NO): NO